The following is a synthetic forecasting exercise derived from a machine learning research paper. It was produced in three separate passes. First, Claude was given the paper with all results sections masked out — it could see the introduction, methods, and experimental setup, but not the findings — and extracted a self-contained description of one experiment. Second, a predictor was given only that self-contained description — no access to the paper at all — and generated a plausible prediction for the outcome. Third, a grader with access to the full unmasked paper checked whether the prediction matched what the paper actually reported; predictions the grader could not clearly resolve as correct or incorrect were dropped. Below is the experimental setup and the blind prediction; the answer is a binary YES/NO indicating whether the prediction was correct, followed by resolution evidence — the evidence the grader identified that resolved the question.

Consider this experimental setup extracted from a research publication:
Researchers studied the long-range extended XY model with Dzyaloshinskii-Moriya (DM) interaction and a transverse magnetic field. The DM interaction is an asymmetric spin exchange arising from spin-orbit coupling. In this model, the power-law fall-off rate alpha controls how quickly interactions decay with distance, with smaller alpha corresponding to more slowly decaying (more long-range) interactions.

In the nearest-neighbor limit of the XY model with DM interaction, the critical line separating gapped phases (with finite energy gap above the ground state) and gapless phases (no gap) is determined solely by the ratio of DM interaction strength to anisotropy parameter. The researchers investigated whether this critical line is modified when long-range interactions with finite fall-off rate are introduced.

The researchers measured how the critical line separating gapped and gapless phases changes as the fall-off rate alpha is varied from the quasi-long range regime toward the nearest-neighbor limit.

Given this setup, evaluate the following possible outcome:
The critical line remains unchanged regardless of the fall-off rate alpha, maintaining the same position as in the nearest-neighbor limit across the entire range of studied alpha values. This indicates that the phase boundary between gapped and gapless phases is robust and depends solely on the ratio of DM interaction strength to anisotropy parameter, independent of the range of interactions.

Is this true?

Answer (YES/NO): NO